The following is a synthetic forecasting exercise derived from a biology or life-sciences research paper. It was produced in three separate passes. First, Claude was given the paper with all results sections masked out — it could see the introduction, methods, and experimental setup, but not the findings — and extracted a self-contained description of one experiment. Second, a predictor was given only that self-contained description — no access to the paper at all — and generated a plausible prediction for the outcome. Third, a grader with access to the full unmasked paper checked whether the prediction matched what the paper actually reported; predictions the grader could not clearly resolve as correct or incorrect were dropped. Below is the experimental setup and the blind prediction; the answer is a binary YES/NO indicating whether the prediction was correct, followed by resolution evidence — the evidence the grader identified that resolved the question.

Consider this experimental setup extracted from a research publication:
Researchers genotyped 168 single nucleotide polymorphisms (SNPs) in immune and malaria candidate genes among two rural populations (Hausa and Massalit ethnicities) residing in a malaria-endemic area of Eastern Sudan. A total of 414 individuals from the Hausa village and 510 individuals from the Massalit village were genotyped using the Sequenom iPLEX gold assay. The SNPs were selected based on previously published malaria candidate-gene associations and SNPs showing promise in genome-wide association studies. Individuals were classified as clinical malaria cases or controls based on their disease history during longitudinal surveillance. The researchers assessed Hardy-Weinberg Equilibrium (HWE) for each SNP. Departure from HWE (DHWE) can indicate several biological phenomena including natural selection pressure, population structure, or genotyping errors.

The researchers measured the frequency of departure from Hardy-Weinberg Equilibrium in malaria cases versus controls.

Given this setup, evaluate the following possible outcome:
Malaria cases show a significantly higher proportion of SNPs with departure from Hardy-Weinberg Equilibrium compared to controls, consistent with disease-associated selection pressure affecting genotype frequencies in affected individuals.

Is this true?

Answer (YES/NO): NO